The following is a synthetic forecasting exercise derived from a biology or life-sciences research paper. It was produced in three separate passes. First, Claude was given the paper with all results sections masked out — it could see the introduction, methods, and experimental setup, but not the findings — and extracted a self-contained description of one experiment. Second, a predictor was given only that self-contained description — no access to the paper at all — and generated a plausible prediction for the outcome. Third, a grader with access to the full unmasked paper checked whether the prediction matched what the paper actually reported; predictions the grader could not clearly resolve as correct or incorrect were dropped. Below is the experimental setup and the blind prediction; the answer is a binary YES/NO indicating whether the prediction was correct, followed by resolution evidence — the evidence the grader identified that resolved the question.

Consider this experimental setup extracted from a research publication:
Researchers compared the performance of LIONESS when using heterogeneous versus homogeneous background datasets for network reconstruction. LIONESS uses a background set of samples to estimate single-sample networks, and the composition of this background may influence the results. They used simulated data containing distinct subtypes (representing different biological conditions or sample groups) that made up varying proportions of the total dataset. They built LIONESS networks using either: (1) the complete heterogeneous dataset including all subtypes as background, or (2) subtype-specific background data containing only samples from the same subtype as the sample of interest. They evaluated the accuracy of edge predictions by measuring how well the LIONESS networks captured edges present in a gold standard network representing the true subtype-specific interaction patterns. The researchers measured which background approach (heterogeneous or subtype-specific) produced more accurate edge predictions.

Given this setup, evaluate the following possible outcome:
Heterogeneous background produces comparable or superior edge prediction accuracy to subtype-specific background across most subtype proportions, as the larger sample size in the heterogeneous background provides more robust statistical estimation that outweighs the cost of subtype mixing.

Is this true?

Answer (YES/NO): YES